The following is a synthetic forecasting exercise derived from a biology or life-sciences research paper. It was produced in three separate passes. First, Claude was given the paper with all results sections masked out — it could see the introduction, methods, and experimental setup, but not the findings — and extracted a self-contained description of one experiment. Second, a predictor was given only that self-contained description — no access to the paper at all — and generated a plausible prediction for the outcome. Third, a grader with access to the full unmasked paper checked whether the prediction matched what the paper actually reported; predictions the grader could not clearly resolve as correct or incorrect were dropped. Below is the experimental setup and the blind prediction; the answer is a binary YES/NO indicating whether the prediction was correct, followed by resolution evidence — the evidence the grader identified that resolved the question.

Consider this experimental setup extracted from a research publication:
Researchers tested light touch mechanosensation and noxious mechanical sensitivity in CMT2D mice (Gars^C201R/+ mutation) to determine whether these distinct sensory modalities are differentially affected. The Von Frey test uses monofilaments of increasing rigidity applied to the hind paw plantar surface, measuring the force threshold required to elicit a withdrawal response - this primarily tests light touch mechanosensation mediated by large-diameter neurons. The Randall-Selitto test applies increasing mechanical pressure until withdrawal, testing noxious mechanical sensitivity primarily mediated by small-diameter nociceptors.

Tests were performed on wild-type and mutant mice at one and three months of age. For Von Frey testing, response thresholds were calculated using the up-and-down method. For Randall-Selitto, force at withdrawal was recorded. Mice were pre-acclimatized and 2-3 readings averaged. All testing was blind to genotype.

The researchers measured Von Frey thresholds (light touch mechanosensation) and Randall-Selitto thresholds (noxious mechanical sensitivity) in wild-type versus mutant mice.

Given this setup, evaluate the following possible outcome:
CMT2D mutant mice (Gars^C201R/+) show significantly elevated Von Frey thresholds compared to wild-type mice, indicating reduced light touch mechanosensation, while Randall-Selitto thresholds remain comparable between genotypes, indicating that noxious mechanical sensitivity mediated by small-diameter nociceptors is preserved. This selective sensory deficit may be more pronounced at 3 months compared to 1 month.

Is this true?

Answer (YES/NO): NO